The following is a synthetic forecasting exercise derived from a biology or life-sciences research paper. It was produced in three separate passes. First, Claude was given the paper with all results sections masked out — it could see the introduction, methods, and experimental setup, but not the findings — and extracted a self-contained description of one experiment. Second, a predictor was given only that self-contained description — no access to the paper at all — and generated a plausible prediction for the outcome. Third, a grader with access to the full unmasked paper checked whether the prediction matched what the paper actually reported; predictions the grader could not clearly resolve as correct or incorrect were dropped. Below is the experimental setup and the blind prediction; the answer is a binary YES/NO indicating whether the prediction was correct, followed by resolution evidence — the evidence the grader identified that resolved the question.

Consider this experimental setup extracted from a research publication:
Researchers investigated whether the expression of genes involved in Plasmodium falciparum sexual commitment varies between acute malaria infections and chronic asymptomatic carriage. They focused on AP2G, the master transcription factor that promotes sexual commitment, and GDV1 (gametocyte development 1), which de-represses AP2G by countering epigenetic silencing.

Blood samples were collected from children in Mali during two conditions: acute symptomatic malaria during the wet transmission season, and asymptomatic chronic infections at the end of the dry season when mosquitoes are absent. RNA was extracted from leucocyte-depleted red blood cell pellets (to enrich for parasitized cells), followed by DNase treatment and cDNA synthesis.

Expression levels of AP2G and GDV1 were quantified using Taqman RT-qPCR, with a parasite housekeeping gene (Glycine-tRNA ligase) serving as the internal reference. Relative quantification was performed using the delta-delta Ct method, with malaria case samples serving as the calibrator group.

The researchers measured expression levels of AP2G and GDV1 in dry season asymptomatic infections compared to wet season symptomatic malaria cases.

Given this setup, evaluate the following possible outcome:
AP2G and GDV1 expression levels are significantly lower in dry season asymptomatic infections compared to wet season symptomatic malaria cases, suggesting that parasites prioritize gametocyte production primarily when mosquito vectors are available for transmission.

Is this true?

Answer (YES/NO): NO